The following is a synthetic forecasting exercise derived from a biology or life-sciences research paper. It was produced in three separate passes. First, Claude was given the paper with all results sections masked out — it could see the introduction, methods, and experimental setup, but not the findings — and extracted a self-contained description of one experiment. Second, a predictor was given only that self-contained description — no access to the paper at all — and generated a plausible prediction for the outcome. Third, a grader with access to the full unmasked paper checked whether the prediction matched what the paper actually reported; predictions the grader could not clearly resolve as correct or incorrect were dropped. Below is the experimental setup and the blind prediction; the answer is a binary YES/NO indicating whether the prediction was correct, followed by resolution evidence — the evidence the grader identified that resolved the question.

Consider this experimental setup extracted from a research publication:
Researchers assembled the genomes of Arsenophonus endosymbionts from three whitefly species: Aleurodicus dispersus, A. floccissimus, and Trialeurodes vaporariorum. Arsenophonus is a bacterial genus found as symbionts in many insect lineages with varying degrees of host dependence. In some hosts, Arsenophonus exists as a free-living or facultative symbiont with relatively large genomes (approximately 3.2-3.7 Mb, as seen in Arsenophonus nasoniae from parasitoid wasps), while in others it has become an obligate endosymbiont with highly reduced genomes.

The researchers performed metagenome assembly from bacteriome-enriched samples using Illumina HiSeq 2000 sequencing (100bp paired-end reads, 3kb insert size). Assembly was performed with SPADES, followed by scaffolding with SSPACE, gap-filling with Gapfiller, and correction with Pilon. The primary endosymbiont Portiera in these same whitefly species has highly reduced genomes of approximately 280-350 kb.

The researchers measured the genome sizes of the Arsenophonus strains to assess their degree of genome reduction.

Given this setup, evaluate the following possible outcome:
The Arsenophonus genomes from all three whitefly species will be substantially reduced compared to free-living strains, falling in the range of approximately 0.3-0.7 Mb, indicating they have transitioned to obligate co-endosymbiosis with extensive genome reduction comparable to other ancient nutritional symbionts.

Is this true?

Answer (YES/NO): NO